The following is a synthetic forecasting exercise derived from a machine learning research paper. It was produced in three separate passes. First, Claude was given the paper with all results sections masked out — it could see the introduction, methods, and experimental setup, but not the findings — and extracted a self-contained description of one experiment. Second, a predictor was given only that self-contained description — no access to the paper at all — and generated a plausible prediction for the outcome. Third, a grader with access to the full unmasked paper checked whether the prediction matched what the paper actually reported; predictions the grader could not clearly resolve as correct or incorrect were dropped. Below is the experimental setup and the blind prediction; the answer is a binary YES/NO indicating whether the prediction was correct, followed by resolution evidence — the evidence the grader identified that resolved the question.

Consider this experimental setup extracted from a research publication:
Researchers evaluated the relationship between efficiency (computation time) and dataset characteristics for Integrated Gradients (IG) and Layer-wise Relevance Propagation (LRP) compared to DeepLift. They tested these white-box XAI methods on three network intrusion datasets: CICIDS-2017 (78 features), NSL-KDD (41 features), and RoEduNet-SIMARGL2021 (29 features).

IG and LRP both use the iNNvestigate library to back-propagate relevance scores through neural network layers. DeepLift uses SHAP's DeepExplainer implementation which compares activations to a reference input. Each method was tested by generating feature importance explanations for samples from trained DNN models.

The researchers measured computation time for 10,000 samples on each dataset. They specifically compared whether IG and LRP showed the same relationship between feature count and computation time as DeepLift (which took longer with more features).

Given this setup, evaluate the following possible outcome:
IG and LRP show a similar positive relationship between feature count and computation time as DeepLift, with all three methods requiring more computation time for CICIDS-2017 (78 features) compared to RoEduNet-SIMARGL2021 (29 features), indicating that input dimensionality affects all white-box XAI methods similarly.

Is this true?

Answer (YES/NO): NO